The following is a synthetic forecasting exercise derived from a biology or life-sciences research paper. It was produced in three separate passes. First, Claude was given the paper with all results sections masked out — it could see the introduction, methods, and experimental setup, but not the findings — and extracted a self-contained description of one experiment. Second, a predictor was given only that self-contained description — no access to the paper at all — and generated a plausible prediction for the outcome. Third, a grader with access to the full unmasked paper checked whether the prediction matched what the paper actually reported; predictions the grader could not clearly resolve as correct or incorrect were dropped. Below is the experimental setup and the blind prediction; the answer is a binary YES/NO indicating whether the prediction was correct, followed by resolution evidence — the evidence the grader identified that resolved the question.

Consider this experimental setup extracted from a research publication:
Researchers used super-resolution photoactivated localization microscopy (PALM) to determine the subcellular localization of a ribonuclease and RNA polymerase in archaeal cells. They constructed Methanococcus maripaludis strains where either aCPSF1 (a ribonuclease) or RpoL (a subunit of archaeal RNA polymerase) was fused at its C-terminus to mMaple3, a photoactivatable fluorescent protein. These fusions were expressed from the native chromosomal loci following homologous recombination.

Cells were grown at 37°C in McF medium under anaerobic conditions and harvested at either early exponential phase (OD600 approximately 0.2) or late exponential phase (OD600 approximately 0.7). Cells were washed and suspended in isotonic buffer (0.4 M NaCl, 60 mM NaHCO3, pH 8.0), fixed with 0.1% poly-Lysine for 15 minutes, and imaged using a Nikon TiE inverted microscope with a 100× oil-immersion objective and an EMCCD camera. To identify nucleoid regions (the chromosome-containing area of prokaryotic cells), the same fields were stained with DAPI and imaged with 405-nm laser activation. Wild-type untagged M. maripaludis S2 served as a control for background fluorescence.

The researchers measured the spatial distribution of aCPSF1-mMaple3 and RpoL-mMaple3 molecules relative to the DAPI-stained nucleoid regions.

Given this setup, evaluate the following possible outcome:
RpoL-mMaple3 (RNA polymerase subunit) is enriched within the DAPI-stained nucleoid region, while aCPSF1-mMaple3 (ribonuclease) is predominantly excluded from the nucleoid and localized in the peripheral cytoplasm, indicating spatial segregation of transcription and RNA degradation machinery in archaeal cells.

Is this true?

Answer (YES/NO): NO